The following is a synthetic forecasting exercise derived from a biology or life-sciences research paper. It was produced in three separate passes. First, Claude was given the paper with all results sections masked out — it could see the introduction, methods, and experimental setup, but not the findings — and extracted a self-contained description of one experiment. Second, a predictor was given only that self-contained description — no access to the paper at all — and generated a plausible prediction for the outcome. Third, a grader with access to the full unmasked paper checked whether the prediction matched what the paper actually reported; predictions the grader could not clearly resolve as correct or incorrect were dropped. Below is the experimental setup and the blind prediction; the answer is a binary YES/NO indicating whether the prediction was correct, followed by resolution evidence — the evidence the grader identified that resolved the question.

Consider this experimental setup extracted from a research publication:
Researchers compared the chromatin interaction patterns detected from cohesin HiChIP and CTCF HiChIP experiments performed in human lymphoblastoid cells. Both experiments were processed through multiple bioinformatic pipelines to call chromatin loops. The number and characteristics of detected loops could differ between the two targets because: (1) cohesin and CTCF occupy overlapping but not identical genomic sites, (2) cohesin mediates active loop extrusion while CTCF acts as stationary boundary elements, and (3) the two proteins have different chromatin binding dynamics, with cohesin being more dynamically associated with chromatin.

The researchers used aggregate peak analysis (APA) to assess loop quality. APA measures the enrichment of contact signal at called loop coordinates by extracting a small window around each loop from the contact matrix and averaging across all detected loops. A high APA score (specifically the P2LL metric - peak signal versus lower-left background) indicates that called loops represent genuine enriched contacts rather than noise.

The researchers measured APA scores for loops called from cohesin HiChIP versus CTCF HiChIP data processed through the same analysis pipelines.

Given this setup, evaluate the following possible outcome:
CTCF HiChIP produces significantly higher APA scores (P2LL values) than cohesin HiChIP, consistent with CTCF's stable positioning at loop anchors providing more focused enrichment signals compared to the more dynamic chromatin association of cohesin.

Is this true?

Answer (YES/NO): NO